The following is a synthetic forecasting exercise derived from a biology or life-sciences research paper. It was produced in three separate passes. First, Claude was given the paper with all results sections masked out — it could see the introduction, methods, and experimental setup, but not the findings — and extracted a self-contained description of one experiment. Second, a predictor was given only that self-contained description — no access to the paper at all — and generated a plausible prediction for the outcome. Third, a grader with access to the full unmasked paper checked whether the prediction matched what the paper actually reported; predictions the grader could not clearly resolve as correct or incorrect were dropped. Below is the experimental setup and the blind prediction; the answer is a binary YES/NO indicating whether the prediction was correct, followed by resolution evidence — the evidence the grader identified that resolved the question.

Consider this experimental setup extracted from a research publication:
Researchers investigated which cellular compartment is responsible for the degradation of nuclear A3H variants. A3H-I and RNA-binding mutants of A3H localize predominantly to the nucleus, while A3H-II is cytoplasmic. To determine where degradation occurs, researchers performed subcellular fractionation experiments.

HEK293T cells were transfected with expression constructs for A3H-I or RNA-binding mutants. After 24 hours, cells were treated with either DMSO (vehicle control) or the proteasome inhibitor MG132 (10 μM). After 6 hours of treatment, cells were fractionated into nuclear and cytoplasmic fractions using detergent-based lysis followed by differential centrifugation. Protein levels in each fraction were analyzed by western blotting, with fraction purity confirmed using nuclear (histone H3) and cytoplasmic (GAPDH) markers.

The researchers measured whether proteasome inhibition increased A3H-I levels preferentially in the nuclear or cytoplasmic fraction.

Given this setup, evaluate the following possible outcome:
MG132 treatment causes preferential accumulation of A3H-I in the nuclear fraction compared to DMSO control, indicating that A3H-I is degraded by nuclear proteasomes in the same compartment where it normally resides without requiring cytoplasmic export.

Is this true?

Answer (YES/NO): YES